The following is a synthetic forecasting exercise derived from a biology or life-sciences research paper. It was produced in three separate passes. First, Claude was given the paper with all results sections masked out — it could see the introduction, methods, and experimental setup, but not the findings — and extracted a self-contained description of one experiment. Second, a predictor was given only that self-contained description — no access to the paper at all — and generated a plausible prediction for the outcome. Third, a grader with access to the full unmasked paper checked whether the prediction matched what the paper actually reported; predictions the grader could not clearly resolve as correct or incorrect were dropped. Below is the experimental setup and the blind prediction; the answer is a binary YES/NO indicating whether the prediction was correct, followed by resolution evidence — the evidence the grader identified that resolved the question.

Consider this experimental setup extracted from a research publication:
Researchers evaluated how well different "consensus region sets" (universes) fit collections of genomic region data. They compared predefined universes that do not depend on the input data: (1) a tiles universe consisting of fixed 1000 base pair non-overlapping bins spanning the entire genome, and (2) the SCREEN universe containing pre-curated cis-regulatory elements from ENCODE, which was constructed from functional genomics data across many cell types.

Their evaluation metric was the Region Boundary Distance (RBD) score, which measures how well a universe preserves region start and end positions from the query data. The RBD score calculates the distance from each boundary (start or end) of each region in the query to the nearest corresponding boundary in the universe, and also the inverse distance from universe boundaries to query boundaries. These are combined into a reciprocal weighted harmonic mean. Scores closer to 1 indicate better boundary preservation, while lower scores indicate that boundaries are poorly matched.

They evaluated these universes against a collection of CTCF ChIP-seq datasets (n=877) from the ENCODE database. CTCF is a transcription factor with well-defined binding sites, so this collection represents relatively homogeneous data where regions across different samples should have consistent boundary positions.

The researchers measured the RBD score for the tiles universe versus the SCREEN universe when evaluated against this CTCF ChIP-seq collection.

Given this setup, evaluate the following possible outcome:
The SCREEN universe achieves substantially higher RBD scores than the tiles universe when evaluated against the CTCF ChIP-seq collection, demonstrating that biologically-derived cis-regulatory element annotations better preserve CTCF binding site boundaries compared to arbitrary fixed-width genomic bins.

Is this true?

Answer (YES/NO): NO